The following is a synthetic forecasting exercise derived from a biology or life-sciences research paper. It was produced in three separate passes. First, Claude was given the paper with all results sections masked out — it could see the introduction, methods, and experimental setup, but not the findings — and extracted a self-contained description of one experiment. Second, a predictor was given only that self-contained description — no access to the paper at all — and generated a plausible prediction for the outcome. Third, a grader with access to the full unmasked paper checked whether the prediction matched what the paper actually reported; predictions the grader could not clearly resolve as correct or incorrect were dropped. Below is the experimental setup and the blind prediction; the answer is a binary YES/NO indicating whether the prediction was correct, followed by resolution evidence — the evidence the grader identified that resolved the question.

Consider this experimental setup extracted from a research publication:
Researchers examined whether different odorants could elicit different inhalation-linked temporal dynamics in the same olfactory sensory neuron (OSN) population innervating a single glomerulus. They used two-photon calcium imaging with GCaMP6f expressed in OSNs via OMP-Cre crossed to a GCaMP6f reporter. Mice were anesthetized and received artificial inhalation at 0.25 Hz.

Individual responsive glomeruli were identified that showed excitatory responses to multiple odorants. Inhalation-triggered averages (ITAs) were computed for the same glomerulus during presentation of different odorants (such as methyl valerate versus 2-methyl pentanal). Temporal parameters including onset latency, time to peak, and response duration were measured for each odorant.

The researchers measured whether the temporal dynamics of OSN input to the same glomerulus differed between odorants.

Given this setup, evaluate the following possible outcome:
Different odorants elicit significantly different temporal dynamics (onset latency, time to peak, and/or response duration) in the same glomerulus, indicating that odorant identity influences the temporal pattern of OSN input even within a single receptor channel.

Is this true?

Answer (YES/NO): YES